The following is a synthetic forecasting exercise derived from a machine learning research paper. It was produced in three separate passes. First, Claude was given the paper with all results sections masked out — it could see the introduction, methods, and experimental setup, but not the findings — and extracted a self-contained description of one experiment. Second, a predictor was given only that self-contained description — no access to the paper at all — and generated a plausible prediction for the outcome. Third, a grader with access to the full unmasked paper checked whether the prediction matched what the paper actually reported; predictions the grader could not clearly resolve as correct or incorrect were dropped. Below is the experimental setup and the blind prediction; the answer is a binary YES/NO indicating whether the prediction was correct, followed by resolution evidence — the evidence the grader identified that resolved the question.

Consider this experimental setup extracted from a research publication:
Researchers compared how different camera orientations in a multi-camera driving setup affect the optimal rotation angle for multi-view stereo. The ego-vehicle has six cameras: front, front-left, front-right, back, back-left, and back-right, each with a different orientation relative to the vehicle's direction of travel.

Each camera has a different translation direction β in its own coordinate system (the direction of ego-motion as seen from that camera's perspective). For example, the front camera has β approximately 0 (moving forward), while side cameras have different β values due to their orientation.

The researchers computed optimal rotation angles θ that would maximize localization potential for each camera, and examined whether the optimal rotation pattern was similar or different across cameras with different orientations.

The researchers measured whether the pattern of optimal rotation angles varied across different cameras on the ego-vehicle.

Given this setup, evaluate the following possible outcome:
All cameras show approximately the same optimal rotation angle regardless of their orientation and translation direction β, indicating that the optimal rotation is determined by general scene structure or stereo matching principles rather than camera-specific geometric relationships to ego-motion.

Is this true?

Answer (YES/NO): NO